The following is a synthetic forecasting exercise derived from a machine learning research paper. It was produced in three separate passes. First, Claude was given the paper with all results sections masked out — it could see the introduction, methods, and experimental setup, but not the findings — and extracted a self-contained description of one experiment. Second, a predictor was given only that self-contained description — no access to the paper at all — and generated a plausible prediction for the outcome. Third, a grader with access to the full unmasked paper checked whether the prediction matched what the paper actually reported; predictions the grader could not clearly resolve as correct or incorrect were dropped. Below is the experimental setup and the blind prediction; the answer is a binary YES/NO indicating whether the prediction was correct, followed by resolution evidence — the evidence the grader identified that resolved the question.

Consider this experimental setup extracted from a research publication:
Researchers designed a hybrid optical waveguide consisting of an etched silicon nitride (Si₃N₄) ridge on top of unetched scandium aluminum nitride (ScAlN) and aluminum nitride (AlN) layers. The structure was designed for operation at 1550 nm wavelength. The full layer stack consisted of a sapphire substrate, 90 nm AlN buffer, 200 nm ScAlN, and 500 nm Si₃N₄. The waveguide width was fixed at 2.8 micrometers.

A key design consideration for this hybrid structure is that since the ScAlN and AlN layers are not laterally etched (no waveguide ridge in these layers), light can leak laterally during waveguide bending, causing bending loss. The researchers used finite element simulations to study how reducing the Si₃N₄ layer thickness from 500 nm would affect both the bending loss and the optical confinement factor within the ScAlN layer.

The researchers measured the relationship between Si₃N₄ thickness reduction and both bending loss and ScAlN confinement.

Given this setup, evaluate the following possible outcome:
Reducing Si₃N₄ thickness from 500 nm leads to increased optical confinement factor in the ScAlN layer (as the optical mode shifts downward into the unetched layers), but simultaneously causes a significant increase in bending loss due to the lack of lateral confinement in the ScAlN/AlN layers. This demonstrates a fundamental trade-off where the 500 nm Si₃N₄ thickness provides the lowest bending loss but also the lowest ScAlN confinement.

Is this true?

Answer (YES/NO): YES